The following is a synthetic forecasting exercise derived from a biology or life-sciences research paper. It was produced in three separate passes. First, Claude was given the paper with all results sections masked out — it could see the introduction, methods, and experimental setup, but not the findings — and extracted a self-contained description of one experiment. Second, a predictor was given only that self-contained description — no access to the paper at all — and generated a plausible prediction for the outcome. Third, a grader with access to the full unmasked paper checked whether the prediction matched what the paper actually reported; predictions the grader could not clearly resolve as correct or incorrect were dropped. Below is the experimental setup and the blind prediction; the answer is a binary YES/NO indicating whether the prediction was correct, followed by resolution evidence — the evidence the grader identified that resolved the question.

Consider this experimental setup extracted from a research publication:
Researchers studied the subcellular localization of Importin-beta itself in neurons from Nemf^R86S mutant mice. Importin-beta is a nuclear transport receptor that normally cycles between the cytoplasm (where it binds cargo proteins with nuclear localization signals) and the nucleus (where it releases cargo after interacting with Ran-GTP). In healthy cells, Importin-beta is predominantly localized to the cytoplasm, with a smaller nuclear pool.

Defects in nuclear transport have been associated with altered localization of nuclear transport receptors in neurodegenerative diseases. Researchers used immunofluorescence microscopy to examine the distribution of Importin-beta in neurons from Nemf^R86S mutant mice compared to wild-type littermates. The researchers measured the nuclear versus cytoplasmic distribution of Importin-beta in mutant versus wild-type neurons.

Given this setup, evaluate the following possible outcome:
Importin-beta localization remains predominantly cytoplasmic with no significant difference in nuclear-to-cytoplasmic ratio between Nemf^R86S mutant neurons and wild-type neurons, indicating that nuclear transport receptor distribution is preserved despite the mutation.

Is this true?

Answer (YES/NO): NO